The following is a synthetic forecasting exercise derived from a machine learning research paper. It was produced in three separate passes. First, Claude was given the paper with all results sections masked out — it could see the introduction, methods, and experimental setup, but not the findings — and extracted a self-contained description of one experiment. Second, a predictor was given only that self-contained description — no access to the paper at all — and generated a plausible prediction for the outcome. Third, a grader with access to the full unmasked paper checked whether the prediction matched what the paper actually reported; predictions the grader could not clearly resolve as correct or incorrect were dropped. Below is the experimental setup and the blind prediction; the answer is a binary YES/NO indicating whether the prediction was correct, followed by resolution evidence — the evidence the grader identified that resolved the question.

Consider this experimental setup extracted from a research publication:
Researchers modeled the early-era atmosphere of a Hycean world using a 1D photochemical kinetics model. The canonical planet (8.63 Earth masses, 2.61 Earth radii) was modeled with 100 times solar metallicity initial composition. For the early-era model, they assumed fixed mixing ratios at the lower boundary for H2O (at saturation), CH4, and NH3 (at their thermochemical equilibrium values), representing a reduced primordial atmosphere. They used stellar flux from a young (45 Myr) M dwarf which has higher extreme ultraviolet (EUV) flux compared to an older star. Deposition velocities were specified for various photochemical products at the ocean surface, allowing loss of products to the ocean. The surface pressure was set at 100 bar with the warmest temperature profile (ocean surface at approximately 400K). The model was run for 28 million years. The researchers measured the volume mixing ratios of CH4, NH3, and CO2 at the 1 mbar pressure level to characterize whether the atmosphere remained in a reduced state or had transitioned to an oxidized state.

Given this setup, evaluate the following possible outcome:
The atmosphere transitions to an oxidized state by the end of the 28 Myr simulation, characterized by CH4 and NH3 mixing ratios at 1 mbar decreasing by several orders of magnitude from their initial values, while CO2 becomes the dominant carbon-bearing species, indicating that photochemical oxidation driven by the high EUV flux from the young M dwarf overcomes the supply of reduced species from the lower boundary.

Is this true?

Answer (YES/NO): NO